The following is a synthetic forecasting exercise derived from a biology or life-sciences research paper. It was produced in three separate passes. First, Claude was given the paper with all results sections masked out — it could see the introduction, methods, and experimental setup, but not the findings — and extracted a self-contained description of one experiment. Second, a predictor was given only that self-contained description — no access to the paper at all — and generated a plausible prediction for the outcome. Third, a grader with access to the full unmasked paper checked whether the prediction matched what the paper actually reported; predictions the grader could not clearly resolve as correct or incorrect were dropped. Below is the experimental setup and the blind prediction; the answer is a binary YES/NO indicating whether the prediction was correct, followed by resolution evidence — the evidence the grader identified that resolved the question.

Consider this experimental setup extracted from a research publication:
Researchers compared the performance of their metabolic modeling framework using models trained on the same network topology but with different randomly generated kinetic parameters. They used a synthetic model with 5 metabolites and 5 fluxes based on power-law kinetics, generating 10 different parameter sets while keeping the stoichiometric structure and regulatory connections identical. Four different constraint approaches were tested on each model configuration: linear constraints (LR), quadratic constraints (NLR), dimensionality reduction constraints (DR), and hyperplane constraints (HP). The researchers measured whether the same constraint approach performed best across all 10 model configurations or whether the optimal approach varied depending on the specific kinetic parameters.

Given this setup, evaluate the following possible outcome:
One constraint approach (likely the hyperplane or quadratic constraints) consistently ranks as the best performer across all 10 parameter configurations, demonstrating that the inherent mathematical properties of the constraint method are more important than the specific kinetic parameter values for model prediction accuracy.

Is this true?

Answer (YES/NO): NO